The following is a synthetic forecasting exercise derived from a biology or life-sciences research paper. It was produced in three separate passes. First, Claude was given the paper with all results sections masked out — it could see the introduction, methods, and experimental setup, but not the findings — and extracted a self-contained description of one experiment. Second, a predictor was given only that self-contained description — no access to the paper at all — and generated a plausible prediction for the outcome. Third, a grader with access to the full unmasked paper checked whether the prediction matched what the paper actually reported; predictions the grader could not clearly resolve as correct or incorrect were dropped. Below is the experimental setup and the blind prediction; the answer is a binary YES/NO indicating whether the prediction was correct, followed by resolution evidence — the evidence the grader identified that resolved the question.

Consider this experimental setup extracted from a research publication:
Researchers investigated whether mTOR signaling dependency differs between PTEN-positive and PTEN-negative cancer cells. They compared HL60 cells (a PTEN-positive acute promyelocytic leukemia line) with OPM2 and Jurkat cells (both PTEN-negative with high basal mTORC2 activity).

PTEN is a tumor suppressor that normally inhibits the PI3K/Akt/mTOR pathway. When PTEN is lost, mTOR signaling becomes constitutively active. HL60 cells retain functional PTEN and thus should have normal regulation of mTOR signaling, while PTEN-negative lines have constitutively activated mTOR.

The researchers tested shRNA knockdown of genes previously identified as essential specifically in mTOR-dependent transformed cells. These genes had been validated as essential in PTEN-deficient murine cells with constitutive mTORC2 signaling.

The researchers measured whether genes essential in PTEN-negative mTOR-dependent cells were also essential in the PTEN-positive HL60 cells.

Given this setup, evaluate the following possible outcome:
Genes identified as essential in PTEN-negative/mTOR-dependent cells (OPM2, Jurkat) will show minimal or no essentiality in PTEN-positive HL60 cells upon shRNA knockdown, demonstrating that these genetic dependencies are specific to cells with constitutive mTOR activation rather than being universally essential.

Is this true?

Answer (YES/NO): NO